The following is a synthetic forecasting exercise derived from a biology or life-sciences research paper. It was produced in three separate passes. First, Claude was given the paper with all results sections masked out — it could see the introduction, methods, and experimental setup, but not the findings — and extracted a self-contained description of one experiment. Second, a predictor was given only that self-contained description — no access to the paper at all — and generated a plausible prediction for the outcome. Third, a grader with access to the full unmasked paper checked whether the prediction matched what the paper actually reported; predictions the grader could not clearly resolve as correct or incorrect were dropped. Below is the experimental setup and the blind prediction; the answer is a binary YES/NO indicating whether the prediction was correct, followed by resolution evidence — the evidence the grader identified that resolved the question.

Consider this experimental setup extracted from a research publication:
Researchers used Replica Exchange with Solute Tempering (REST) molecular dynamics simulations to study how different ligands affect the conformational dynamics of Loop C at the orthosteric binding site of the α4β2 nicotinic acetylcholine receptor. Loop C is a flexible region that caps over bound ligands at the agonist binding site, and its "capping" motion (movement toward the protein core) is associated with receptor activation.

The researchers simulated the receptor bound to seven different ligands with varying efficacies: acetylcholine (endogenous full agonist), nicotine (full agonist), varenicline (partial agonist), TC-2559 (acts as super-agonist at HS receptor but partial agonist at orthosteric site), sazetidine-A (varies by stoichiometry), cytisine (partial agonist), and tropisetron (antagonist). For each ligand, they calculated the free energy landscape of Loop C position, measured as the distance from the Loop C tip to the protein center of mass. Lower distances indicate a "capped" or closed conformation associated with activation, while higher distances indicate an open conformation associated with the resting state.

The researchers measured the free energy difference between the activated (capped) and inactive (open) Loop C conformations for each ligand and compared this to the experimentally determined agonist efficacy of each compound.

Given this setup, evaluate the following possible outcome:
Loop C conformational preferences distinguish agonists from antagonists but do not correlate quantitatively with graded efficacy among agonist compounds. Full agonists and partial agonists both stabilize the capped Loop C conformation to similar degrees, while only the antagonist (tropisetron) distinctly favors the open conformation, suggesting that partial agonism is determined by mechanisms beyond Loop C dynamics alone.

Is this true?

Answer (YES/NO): NO